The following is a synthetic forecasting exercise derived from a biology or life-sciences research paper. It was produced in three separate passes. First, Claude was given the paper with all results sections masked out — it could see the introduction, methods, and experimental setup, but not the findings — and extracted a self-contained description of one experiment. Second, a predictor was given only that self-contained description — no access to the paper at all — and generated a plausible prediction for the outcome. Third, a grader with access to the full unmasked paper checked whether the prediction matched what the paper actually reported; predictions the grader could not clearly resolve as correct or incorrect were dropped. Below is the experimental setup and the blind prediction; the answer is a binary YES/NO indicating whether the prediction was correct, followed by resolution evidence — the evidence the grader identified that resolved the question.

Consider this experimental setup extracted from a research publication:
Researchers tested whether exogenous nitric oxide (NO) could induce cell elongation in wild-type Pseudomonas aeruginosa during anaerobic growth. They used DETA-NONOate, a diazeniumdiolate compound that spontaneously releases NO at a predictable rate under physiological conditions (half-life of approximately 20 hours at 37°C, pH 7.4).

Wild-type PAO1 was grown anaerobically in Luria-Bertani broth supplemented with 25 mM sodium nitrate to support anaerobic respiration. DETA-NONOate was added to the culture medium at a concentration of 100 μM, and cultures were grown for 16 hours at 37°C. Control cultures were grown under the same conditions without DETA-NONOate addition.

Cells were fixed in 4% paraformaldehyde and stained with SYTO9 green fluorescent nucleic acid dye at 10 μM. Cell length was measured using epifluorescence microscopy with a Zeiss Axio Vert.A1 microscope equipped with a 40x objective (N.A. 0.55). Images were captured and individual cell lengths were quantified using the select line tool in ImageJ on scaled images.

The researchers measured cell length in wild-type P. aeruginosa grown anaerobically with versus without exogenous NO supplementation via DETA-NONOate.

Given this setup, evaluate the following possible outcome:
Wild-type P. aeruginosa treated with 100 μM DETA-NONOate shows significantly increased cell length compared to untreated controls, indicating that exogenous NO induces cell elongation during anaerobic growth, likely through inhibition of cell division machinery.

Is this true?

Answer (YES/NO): NO